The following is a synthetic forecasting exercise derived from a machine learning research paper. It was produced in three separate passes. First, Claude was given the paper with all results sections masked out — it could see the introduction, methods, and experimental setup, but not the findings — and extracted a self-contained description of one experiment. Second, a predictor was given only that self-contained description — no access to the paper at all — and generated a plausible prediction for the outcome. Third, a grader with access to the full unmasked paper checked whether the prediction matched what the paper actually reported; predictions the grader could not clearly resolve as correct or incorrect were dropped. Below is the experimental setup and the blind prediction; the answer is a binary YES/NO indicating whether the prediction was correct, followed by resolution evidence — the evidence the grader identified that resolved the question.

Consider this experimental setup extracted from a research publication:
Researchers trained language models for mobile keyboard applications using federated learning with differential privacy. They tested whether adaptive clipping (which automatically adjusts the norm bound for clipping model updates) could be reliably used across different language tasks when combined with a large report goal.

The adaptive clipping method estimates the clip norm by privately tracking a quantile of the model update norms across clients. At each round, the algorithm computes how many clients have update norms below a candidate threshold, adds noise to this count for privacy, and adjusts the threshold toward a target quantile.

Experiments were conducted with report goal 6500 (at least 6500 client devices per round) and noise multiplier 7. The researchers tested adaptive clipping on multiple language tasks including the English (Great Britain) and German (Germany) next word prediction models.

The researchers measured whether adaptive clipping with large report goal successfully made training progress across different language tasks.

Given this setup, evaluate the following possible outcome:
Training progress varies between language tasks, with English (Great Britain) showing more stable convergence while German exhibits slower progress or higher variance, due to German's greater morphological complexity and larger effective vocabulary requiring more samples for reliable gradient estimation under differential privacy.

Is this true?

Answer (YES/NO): NO